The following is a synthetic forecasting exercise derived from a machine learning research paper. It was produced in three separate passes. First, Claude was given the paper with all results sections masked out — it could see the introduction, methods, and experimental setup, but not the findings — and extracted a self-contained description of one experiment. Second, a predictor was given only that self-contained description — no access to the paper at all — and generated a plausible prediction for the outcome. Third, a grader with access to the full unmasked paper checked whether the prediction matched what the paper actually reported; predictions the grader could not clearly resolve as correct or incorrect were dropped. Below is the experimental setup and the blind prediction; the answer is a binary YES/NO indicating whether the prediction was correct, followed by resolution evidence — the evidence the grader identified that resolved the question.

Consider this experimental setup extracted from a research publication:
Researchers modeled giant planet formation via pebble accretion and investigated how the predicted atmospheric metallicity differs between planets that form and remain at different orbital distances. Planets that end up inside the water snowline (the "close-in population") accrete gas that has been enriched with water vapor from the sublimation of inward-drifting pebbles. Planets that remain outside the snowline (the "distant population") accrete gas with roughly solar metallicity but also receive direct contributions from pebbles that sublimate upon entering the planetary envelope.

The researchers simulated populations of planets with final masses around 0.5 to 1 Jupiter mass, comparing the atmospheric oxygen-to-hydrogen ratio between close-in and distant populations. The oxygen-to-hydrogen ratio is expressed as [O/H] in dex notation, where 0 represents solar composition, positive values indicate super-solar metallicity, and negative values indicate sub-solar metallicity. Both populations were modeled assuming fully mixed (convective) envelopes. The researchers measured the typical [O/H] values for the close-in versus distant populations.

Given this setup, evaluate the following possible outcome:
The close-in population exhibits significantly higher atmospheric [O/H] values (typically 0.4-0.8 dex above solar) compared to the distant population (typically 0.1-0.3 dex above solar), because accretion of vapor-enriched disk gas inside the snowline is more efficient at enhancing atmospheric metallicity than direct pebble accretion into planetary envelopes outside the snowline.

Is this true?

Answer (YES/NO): NO